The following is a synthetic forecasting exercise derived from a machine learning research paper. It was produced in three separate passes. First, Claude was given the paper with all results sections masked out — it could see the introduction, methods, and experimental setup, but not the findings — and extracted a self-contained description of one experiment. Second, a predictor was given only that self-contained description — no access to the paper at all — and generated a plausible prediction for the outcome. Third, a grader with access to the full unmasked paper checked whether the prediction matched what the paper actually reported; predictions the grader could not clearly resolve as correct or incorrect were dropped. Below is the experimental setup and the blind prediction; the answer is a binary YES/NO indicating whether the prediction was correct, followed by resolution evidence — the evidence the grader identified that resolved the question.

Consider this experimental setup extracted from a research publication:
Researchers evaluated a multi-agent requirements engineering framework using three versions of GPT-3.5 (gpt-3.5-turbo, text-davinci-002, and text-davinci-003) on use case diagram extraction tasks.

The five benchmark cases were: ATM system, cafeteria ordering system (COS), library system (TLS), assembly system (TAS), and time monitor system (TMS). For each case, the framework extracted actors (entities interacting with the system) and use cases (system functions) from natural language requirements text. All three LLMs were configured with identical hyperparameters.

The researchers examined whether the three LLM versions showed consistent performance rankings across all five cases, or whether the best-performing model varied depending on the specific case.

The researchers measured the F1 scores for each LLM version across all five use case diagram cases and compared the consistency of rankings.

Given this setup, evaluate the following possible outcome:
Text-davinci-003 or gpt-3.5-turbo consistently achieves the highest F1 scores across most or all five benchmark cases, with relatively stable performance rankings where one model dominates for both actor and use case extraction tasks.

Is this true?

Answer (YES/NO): NO